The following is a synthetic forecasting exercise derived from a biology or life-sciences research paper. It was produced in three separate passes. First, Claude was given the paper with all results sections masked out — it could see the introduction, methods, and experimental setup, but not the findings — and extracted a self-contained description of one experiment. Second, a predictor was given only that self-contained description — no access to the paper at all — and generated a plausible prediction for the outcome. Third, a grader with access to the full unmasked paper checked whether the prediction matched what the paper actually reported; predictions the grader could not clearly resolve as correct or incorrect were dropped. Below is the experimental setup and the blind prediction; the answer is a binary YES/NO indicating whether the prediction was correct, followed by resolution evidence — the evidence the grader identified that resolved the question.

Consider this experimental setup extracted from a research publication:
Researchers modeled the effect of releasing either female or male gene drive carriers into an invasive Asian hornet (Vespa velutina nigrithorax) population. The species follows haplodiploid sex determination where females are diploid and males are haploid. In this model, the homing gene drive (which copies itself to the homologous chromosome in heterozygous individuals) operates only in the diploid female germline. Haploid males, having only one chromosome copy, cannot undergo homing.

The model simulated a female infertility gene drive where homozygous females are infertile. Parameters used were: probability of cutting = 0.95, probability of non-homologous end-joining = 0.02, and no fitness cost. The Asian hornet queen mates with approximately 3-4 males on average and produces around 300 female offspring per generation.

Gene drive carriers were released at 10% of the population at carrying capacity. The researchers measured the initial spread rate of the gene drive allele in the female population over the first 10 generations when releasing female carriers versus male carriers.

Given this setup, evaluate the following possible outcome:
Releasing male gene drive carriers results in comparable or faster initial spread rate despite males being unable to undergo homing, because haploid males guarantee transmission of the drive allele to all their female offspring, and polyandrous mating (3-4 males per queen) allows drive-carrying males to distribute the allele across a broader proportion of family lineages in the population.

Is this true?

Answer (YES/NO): NO